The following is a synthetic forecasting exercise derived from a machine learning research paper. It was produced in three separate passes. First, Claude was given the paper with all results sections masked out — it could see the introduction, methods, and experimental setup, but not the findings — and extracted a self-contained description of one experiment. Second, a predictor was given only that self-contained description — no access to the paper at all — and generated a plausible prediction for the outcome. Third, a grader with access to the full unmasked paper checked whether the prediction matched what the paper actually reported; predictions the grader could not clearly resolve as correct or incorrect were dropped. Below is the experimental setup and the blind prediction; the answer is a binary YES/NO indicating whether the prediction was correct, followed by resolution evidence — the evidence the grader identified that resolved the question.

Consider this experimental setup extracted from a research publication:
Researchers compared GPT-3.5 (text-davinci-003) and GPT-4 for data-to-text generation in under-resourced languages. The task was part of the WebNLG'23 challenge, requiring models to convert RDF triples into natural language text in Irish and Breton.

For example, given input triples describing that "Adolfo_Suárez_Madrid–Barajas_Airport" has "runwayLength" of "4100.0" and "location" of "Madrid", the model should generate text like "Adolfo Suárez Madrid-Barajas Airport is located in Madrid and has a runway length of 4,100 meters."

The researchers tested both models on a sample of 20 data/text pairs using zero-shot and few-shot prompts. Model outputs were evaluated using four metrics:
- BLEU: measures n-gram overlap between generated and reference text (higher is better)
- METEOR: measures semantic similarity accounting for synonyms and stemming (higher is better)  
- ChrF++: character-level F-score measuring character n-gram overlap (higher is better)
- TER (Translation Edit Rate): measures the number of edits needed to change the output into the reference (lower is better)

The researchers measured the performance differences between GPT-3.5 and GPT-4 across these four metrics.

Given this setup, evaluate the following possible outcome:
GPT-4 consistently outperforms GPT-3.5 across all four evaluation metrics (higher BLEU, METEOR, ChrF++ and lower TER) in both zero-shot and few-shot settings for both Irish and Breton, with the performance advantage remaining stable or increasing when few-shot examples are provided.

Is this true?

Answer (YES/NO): NO